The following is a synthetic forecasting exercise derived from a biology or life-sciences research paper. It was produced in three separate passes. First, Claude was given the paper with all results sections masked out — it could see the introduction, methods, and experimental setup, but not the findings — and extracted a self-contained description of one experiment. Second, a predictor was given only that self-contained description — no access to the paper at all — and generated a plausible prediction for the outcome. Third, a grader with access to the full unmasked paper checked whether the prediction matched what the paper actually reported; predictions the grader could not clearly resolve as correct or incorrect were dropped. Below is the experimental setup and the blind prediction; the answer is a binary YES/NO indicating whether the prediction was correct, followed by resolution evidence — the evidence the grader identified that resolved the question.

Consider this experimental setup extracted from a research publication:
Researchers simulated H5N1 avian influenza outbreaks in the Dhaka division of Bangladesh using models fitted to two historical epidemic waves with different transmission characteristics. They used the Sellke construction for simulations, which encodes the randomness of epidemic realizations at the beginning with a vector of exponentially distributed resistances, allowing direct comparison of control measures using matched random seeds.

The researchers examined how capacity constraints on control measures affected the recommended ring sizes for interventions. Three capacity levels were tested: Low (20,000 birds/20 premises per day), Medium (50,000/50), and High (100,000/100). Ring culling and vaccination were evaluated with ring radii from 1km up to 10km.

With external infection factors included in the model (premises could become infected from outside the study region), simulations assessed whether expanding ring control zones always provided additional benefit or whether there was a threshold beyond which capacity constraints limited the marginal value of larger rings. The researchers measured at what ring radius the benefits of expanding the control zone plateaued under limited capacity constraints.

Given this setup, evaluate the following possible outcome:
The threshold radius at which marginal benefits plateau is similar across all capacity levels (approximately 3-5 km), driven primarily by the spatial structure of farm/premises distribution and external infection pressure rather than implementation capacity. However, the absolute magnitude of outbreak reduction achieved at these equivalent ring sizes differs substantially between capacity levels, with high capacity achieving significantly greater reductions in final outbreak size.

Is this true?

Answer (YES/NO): NO